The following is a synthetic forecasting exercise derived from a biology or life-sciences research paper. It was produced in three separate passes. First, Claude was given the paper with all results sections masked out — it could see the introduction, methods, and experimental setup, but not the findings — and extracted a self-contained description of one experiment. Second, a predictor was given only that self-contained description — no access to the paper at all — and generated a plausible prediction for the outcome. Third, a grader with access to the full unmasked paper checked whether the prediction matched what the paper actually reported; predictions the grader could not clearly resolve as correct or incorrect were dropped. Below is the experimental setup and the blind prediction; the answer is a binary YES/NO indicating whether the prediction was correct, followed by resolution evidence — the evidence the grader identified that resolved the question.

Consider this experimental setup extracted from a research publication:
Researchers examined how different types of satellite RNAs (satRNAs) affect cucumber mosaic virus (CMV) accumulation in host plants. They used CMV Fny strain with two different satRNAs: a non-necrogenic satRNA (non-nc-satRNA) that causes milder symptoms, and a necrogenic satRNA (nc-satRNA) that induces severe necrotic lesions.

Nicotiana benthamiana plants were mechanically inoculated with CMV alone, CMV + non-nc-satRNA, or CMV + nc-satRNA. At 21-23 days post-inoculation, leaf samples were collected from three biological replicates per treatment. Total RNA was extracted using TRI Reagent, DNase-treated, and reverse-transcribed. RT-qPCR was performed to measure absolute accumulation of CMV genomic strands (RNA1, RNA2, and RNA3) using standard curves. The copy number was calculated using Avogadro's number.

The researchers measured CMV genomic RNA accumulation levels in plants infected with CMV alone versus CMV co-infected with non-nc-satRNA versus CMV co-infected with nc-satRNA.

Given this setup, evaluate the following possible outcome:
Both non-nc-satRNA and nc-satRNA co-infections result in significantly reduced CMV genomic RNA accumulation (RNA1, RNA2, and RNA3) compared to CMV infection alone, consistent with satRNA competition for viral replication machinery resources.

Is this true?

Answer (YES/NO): NO